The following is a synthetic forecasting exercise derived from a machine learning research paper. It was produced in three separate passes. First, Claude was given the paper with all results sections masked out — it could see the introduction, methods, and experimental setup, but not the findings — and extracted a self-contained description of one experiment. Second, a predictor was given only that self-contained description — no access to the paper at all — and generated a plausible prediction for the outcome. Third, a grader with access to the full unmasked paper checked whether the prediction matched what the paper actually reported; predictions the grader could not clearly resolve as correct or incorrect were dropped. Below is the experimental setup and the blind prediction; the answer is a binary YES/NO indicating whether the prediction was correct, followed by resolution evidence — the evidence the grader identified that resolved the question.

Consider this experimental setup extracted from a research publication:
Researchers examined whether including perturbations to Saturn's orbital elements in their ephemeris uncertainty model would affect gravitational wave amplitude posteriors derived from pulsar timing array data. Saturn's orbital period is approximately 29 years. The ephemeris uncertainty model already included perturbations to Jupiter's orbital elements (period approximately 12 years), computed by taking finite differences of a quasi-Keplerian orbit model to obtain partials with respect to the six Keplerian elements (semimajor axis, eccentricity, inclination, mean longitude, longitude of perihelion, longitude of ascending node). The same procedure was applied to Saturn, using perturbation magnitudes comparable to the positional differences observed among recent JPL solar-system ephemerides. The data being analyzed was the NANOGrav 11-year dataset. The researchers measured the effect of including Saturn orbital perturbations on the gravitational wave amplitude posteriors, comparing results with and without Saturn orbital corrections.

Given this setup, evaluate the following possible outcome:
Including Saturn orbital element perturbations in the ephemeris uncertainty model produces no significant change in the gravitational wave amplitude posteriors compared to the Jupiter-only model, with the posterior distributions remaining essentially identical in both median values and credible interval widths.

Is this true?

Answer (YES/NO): YES